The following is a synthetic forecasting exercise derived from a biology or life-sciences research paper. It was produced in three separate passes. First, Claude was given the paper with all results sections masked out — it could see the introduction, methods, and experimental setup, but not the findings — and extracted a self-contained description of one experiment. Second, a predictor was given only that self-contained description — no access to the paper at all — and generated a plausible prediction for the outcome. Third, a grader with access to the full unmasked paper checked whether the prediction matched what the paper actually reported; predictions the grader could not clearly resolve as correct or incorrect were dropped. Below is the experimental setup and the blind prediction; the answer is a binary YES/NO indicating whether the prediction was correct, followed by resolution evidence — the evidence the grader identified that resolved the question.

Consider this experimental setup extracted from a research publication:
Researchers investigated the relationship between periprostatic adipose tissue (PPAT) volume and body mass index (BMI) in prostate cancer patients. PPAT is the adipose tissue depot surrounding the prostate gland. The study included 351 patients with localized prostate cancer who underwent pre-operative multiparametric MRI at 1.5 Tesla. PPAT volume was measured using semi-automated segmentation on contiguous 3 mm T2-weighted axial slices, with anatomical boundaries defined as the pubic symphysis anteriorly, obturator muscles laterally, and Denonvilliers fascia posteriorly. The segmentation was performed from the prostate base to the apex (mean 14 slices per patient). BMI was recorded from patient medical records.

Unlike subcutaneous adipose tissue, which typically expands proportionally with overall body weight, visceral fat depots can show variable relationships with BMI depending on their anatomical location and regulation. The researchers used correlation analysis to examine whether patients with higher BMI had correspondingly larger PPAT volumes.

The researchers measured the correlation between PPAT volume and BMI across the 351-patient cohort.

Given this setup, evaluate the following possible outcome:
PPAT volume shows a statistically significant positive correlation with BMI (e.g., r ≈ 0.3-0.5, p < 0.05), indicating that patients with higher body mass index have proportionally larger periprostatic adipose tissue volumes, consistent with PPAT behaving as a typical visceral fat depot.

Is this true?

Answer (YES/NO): NO